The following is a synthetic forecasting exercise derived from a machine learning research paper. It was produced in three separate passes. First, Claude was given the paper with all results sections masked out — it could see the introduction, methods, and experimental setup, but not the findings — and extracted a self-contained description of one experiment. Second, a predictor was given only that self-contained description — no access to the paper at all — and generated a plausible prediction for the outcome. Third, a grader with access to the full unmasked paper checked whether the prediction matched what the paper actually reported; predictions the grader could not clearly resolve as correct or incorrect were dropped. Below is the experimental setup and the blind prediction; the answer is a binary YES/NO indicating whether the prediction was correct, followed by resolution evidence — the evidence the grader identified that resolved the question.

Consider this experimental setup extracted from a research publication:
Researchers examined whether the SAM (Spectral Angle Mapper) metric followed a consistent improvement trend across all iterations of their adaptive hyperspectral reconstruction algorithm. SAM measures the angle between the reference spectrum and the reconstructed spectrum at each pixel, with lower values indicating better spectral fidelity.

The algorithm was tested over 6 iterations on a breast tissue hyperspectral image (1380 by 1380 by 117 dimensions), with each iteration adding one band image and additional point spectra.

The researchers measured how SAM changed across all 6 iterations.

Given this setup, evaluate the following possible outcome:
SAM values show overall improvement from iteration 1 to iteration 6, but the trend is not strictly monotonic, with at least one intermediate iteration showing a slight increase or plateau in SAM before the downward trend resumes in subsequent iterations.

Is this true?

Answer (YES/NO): NO